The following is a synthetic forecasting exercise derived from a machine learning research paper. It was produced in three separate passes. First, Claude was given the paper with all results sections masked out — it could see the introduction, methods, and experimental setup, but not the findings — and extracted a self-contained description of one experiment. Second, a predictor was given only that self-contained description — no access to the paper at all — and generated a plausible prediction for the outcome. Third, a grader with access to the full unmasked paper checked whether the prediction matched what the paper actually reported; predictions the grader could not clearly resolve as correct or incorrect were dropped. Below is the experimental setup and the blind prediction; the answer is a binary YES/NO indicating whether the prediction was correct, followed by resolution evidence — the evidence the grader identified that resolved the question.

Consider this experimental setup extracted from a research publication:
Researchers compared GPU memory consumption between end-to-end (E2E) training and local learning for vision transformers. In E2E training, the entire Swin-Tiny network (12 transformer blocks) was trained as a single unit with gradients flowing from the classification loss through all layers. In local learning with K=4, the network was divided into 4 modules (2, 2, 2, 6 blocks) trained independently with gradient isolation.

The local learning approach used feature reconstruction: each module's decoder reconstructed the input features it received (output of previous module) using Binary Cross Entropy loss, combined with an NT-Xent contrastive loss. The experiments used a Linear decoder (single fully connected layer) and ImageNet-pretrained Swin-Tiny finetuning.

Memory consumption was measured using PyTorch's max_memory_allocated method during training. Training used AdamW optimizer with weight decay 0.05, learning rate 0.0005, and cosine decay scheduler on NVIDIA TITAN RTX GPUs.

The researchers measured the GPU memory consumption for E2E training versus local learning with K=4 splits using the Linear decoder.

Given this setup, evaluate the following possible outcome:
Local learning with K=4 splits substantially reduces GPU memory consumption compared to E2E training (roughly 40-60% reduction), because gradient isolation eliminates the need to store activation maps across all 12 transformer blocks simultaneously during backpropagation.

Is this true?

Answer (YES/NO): YES